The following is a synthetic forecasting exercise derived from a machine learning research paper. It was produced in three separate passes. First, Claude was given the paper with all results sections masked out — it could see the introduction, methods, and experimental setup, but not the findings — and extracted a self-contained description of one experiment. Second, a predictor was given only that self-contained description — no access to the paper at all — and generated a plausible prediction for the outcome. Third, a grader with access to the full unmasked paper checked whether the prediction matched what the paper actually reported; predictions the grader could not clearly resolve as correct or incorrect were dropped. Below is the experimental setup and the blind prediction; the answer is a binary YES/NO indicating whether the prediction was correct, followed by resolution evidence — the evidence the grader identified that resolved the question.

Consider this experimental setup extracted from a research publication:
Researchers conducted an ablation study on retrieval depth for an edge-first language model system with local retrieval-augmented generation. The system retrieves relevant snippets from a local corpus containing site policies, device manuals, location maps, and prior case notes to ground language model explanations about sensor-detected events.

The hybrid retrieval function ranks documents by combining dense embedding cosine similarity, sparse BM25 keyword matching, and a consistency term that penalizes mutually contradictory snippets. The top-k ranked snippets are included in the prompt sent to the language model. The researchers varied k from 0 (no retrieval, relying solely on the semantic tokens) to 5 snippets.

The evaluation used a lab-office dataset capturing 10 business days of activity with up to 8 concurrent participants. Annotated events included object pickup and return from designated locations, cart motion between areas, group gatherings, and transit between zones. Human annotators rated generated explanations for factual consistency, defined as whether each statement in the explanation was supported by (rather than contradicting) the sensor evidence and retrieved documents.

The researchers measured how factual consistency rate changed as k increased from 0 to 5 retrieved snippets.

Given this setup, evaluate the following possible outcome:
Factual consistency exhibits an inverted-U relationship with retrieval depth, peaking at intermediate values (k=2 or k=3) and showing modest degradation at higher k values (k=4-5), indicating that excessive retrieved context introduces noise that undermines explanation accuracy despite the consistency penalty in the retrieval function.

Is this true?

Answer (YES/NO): NO